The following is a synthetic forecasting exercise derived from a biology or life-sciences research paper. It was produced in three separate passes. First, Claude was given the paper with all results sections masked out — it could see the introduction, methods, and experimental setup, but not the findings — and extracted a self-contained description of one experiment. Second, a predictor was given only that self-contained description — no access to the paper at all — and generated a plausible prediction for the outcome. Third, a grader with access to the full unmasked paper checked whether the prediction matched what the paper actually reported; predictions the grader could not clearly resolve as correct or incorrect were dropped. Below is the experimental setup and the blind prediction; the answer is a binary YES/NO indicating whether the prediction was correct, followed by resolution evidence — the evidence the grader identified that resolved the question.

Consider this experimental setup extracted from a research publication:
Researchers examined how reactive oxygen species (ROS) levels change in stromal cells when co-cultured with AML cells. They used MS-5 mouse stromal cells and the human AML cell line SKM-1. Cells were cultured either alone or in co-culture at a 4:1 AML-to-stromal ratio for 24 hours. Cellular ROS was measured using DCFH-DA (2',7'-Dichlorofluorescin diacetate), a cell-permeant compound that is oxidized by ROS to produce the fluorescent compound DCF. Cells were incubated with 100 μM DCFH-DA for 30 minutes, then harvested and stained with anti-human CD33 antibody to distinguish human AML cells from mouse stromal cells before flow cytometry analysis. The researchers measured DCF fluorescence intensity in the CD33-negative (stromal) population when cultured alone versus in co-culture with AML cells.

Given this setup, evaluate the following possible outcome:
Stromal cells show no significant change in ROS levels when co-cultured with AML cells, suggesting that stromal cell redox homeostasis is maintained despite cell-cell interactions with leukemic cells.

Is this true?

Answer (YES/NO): NO